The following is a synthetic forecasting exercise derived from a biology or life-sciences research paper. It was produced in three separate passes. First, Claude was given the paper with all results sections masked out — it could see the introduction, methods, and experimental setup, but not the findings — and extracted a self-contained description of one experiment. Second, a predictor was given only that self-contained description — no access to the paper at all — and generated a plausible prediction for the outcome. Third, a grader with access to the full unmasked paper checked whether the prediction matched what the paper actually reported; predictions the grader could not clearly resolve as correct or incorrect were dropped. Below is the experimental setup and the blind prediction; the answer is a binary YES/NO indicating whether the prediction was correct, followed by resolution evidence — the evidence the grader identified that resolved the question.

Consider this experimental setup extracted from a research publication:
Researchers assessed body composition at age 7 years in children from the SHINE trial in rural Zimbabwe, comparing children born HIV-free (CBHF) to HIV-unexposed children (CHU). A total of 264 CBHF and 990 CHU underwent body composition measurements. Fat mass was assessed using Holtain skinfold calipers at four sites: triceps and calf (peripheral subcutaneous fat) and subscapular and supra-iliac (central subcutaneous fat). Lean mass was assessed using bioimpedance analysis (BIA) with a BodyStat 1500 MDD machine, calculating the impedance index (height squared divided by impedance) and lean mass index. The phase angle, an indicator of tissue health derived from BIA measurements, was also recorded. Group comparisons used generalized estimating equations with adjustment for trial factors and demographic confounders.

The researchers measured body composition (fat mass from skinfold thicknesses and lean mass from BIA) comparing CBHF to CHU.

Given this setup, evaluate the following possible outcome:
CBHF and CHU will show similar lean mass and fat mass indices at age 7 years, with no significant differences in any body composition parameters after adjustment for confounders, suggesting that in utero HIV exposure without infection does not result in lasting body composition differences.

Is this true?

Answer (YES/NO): YES